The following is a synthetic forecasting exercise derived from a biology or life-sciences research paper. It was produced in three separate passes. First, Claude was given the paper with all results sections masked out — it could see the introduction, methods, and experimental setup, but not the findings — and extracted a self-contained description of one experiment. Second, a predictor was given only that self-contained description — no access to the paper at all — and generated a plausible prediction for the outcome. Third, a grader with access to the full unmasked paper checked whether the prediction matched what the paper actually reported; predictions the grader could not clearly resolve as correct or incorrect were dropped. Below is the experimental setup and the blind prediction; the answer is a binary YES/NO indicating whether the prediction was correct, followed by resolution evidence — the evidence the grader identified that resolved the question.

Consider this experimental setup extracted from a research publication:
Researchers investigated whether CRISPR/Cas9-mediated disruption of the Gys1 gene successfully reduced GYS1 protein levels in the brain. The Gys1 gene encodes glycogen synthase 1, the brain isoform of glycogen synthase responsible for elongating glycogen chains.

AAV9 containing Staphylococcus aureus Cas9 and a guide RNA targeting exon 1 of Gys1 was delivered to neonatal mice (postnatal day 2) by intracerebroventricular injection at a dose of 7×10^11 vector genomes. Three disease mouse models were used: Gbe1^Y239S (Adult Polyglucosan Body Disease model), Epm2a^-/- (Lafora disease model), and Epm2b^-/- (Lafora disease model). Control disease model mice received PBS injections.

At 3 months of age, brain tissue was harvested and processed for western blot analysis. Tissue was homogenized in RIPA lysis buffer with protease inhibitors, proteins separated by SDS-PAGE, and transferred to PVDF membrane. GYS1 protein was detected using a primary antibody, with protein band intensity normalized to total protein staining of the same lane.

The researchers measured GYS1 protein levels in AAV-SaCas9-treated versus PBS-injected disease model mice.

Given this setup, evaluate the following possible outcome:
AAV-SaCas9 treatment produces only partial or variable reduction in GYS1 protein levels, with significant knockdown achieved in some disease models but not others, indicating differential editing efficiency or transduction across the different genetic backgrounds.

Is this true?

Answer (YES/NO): NO